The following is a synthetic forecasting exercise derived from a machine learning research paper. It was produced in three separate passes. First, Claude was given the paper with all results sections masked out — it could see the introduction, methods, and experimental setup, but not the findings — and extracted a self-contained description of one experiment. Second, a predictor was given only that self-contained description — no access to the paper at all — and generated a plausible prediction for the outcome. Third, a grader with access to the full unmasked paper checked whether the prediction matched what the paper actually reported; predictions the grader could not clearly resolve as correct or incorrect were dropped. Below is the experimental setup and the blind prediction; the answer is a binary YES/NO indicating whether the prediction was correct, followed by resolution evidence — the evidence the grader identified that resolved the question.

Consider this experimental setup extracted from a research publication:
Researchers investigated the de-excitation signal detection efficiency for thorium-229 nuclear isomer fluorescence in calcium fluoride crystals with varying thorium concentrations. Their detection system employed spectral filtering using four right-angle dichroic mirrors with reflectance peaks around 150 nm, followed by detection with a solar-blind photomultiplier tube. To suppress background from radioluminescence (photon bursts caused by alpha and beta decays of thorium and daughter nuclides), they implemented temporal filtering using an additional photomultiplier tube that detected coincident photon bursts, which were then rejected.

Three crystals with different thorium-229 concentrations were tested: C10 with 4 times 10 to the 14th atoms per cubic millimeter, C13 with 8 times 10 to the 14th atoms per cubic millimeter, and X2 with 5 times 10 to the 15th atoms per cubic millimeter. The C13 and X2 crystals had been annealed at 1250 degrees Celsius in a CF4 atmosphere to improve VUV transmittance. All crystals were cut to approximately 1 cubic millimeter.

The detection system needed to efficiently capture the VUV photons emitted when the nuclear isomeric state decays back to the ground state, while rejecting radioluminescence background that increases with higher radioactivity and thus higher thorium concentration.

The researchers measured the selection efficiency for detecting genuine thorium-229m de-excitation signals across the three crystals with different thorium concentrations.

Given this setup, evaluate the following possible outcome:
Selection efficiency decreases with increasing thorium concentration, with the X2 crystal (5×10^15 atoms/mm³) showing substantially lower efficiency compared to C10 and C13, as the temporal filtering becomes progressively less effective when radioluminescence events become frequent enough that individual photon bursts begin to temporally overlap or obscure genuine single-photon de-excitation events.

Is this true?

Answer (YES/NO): YES